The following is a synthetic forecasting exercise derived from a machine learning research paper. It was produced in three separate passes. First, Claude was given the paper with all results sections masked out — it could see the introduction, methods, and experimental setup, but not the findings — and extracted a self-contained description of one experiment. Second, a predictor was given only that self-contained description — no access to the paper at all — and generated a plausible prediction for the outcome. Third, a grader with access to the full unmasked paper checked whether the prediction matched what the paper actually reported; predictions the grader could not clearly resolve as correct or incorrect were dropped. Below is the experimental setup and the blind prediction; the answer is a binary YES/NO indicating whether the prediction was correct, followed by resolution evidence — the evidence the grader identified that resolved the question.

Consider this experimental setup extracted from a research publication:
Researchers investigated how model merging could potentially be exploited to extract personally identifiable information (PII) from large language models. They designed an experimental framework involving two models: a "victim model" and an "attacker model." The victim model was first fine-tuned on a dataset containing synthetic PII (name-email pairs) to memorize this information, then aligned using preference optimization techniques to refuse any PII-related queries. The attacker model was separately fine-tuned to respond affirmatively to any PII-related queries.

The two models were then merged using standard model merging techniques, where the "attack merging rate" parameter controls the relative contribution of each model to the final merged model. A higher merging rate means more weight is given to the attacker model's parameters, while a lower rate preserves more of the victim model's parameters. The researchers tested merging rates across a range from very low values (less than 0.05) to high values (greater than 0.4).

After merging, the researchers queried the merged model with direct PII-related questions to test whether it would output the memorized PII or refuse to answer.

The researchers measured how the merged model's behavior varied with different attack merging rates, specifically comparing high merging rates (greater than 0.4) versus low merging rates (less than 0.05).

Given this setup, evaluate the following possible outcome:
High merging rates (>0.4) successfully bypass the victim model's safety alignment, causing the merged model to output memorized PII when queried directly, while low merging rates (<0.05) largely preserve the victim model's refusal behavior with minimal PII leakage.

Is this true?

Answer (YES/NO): NO